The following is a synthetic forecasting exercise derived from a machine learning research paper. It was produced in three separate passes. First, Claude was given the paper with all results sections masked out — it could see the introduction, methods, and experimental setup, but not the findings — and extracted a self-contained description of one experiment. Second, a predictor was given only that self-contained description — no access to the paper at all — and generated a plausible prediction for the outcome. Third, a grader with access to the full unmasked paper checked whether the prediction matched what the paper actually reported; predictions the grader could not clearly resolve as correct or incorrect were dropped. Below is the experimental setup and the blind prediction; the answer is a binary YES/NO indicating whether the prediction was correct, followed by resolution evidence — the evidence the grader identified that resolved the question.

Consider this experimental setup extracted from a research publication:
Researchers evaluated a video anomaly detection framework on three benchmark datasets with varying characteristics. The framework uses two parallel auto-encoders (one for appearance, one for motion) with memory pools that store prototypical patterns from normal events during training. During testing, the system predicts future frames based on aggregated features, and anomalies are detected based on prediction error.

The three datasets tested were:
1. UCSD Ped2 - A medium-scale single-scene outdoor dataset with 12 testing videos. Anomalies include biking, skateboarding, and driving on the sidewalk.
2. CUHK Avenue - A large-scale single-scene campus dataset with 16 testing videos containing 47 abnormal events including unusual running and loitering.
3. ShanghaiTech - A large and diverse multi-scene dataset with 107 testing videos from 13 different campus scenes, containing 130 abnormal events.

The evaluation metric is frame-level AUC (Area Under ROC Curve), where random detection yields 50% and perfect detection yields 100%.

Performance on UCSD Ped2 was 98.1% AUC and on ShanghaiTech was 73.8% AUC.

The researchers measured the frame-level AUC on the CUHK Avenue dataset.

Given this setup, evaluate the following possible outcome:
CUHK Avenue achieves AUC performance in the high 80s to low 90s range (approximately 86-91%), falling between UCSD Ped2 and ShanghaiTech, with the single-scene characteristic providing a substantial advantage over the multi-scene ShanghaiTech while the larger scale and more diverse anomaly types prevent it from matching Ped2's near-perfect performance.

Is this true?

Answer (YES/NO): YES